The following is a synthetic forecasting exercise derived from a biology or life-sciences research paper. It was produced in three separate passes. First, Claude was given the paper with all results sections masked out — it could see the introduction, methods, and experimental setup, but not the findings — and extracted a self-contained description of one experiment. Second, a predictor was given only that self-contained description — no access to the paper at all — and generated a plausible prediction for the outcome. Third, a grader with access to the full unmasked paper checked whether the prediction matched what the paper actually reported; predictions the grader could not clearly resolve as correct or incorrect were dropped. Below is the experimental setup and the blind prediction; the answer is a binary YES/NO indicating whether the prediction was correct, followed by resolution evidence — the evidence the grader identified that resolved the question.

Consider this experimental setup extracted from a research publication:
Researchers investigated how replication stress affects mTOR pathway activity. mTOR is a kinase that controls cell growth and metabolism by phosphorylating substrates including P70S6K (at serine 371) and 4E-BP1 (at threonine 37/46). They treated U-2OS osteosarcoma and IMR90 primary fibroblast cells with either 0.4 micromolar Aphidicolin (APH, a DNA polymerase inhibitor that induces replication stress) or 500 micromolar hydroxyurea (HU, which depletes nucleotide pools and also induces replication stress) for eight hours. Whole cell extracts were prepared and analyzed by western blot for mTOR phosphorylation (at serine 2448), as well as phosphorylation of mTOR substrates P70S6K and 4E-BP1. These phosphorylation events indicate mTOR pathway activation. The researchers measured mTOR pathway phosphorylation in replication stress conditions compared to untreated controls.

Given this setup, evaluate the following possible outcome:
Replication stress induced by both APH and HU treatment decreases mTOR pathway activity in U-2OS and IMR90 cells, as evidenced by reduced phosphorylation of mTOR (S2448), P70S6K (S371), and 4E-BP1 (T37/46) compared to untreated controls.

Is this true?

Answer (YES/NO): NO